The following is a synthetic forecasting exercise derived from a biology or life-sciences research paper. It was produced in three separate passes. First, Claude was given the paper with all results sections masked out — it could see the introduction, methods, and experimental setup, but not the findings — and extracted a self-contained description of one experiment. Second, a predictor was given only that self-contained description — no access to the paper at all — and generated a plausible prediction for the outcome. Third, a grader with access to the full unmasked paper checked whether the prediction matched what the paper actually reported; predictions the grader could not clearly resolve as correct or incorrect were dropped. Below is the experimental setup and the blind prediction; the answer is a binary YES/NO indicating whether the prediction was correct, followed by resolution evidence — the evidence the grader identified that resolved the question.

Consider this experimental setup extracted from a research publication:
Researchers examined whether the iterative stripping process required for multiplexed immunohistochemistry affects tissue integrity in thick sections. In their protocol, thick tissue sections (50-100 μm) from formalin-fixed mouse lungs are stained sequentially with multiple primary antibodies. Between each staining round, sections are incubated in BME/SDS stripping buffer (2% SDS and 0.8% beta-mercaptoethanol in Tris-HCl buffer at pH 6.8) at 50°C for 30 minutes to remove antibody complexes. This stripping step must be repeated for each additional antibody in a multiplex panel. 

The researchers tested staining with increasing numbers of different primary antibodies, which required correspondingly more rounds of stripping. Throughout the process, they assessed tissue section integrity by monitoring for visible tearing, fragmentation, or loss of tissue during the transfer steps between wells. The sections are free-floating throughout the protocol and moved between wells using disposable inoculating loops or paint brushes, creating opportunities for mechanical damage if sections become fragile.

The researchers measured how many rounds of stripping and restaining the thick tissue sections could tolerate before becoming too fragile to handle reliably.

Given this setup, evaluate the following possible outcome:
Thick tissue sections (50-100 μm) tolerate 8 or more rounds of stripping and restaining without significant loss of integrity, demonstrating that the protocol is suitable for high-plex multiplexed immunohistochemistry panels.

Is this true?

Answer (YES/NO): NO